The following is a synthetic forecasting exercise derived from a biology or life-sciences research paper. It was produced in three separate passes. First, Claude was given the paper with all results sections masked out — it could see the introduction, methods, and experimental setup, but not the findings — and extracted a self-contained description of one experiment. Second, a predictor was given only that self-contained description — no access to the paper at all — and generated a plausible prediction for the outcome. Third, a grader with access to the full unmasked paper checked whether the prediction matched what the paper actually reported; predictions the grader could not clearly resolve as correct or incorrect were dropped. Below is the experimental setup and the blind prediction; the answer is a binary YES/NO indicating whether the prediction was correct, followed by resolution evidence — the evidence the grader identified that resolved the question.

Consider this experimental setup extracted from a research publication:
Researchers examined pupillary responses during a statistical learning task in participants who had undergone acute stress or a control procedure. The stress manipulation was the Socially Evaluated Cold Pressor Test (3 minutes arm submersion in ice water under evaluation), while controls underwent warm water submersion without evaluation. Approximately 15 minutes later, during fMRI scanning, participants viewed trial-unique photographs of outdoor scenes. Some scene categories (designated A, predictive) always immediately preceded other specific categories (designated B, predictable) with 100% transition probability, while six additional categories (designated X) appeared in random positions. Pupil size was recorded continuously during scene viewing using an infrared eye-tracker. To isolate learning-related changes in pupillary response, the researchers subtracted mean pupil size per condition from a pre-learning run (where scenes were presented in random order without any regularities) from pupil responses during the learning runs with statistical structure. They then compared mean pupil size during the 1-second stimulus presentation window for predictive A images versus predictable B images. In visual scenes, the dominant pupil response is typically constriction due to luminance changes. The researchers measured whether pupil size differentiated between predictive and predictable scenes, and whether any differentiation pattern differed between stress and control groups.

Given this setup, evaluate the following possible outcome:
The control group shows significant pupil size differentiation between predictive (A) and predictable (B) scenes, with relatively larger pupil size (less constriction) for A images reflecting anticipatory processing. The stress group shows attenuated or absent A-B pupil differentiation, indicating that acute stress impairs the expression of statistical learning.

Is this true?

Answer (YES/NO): NO